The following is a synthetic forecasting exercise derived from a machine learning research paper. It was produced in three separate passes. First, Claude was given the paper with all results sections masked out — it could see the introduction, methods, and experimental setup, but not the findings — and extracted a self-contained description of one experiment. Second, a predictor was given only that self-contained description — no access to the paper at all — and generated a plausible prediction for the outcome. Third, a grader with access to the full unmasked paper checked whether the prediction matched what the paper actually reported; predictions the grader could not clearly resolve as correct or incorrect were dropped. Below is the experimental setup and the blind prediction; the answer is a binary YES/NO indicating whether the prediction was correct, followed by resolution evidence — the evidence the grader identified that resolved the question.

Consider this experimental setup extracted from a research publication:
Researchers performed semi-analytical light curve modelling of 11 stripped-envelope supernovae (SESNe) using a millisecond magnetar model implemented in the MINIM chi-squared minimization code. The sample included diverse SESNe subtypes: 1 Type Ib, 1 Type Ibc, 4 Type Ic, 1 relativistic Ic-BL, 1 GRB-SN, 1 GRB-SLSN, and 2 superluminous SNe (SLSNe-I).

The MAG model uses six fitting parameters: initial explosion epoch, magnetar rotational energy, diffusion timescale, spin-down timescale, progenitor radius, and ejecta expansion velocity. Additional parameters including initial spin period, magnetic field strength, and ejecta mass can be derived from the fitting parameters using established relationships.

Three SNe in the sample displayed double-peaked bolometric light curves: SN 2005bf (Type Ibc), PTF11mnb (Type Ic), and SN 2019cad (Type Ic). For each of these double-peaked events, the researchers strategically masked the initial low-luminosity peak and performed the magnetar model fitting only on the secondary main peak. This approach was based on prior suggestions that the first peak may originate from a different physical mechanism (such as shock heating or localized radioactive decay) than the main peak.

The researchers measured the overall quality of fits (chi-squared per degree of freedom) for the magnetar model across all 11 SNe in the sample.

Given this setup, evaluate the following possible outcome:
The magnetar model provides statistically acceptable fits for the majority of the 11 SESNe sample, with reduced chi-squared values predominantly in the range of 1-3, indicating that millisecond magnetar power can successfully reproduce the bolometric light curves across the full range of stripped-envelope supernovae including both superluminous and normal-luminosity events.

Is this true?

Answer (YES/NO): YES